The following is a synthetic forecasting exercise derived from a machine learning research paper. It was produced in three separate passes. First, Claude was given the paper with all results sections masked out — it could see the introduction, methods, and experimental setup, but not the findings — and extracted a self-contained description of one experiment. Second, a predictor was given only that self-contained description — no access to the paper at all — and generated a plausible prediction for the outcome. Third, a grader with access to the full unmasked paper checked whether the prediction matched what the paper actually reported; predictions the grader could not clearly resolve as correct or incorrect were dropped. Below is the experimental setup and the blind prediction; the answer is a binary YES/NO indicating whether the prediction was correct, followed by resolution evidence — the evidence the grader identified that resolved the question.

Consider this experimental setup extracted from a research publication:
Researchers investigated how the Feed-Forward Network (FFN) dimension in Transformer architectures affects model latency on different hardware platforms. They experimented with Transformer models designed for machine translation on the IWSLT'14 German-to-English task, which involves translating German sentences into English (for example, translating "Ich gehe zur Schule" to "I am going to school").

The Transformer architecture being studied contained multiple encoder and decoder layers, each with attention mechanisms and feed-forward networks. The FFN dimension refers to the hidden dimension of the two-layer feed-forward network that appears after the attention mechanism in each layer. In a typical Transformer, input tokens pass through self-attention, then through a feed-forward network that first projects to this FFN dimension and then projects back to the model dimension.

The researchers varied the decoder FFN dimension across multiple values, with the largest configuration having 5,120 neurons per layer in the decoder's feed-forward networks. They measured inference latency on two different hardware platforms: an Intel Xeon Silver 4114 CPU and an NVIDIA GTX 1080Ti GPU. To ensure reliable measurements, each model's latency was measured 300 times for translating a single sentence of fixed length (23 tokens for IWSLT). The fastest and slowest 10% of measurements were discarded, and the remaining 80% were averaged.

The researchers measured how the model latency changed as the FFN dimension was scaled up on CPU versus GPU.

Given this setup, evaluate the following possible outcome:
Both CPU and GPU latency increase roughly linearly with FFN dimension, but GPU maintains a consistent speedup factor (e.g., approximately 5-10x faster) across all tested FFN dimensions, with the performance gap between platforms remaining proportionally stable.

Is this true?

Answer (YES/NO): NO